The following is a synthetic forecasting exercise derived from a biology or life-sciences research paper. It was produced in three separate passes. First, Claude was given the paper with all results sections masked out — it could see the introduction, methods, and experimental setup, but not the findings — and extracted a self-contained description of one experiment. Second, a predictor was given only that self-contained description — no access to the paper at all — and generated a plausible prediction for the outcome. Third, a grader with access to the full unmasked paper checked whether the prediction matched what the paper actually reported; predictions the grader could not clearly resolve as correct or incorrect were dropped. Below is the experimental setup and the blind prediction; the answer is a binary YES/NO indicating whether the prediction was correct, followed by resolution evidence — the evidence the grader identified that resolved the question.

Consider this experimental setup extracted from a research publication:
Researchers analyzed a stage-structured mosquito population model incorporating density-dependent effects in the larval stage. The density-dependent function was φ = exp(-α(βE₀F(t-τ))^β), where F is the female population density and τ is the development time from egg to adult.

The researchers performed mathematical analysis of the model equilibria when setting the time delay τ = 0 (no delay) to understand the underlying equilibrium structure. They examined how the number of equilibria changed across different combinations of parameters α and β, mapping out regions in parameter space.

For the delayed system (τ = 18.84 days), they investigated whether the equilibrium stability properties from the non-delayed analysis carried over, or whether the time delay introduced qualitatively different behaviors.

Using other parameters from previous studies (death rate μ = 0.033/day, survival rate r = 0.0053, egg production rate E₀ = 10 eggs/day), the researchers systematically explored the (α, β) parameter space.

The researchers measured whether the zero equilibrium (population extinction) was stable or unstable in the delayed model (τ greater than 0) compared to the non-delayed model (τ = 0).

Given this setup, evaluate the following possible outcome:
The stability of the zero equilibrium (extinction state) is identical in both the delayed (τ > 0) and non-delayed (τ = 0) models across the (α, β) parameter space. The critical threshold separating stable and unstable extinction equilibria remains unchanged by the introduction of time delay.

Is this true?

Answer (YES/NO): YES